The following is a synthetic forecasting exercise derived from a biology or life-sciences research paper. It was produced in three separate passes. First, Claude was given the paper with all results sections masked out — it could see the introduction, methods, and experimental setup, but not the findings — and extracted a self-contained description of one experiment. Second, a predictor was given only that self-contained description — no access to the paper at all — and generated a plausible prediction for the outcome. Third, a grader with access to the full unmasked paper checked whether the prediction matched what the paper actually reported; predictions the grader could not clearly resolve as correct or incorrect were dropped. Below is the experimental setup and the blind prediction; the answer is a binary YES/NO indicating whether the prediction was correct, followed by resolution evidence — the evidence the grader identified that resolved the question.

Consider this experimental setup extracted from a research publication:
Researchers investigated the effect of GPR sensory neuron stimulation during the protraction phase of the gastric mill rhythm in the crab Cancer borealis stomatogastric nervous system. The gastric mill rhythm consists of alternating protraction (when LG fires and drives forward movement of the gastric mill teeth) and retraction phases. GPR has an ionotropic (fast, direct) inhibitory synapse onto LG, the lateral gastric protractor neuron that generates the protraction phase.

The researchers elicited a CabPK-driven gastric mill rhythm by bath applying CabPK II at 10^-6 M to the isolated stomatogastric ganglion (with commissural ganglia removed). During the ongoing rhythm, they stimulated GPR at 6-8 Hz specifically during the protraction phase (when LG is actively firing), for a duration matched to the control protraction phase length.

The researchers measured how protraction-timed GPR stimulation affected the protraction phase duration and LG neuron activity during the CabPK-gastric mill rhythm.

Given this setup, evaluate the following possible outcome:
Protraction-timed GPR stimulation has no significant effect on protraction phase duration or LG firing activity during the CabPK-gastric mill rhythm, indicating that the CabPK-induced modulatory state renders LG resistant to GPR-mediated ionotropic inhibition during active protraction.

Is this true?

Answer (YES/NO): NO